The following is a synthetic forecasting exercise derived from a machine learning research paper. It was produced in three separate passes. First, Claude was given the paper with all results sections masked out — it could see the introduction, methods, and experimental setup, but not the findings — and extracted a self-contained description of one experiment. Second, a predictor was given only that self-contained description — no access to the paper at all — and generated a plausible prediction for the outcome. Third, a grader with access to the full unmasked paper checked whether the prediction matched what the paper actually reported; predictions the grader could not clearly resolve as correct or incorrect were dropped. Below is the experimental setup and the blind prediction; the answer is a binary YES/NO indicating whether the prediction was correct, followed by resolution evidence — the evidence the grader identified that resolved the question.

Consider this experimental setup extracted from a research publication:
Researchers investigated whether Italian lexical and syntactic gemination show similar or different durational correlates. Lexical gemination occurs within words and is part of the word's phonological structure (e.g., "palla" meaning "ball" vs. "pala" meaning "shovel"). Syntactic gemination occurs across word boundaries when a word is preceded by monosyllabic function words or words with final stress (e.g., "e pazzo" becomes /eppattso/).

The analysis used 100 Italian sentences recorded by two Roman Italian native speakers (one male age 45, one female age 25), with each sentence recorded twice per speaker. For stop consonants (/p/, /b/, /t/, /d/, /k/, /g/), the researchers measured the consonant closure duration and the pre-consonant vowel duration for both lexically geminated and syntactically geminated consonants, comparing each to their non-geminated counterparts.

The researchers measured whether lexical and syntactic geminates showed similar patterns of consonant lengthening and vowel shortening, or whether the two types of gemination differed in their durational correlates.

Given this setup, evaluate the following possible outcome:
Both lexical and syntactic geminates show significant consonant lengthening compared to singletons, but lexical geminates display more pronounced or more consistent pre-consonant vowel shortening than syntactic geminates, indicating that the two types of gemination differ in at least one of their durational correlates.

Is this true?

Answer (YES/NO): NO